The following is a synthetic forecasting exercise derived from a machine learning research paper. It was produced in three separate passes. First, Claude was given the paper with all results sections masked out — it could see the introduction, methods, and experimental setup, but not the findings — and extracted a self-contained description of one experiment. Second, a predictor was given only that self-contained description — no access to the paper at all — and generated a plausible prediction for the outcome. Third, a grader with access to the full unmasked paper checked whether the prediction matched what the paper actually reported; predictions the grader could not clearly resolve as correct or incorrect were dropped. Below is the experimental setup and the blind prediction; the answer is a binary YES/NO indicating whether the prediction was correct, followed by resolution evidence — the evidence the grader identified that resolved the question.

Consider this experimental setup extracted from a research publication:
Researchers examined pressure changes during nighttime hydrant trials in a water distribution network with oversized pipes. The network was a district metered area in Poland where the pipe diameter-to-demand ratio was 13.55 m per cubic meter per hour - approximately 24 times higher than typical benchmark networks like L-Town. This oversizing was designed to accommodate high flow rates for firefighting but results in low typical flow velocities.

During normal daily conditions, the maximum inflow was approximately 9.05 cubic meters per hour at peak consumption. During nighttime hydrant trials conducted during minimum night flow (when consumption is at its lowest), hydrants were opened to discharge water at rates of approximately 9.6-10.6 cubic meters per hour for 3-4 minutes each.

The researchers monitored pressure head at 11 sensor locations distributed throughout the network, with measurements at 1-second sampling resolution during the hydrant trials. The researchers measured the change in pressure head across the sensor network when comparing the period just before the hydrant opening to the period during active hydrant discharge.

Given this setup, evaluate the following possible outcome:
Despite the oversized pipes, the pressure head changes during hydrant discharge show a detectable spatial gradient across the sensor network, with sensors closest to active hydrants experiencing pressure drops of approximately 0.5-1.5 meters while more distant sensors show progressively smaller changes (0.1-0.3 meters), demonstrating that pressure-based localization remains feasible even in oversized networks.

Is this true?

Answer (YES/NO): NO